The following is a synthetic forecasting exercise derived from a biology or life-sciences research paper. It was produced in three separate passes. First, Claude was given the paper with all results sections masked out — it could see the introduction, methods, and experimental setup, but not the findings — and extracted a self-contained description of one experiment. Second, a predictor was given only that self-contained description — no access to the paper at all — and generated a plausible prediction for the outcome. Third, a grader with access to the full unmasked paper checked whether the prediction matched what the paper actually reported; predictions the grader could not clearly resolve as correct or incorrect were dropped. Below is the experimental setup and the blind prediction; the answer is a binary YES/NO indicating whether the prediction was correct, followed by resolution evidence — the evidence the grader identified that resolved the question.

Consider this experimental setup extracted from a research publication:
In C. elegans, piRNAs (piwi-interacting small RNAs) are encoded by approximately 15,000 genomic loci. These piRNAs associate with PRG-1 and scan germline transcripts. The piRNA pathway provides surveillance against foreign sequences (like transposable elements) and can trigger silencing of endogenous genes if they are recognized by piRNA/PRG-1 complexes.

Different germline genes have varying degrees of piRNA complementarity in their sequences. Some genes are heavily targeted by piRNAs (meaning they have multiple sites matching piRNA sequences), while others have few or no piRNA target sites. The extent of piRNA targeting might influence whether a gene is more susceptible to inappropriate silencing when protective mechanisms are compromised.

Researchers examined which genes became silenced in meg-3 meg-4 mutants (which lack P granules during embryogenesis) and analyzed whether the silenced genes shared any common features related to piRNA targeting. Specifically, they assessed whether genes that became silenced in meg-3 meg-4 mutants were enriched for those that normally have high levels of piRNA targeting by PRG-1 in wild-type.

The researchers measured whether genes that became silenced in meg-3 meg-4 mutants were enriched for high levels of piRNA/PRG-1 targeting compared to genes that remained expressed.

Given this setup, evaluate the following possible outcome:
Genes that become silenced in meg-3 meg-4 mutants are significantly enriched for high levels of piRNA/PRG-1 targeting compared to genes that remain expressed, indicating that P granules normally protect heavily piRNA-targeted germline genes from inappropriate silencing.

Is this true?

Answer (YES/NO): YES